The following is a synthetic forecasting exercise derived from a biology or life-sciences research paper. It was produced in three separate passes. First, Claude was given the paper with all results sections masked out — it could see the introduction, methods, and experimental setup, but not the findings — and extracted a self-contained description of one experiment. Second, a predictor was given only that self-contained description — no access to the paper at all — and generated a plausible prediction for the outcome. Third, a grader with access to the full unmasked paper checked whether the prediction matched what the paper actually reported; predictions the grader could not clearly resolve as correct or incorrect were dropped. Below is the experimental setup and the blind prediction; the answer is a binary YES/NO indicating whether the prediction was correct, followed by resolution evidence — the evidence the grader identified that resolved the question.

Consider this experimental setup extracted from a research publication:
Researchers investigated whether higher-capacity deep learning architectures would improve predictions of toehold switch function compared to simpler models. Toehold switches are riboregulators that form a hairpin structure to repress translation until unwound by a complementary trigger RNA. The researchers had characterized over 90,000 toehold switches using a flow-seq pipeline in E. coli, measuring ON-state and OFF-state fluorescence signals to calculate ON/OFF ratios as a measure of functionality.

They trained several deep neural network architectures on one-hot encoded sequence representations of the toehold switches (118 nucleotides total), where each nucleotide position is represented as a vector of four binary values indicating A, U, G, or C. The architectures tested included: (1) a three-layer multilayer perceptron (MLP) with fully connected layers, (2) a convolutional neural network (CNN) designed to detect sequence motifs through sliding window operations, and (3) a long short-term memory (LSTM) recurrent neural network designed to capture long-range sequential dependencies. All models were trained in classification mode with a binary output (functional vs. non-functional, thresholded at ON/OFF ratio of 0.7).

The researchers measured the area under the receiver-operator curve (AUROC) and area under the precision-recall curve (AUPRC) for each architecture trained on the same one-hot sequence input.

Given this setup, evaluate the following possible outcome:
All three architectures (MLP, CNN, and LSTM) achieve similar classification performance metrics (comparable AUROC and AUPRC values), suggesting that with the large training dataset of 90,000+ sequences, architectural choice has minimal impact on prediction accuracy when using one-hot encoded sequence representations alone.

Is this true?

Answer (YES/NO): NO